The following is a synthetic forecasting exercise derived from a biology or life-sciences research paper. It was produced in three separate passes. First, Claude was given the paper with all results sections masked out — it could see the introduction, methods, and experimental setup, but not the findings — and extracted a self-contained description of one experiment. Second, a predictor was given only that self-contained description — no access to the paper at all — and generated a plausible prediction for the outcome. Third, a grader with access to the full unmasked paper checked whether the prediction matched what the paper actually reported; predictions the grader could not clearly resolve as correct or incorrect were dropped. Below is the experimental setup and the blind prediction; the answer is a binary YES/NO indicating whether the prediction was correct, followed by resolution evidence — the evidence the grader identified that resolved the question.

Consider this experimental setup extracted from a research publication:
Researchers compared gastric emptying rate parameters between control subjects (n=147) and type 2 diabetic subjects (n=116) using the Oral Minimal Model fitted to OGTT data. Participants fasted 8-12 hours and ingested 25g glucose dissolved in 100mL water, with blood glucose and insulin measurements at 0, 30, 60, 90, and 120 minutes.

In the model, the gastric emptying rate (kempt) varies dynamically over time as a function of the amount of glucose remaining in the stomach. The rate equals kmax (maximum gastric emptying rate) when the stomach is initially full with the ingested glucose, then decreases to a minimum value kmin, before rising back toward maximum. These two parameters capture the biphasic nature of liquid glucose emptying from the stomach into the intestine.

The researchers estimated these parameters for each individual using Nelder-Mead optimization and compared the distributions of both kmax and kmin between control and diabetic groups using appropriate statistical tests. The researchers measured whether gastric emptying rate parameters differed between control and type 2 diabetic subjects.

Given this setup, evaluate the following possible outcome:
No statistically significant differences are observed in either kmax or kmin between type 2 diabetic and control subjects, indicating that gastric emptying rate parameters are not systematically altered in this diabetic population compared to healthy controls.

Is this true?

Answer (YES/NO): NO